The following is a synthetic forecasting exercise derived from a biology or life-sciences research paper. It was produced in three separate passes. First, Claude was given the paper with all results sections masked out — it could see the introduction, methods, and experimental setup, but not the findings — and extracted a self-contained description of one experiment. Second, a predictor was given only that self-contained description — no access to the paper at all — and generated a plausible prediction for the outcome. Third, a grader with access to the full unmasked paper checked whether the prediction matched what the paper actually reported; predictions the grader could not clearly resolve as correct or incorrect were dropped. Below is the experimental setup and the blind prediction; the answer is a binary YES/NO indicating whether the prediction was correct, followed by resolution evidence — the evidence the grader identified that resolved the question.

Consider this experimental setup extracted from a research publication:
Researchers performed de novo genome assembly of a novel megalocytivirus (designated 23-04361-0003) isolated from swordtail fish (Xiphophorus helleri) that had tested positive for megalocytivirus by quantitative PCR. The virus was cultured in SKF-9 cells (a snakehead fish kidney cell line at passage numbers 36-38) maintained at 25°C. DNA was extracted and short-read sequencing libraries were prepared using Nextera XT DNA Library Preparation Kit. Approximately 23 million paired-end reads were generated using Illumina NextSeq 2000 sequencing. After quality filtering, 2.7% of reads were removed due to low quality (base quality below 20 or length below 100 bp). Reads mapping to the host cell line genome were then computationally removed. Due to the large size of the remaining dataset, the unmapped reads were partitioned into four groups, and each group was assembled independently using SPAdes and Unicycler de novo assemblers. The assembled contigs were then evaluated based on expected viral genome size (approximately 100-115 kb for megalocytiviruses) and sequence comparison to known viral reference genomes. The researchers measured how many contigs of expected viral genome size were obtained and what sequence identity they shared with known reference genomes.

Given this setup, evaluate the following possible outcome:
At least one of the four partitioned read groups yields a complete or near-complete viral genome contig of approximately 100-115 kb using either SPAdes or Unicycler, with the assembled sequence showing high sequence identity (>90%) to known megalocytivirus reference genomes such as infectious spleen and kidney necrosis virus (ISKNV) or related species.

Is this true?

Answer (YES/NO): YES